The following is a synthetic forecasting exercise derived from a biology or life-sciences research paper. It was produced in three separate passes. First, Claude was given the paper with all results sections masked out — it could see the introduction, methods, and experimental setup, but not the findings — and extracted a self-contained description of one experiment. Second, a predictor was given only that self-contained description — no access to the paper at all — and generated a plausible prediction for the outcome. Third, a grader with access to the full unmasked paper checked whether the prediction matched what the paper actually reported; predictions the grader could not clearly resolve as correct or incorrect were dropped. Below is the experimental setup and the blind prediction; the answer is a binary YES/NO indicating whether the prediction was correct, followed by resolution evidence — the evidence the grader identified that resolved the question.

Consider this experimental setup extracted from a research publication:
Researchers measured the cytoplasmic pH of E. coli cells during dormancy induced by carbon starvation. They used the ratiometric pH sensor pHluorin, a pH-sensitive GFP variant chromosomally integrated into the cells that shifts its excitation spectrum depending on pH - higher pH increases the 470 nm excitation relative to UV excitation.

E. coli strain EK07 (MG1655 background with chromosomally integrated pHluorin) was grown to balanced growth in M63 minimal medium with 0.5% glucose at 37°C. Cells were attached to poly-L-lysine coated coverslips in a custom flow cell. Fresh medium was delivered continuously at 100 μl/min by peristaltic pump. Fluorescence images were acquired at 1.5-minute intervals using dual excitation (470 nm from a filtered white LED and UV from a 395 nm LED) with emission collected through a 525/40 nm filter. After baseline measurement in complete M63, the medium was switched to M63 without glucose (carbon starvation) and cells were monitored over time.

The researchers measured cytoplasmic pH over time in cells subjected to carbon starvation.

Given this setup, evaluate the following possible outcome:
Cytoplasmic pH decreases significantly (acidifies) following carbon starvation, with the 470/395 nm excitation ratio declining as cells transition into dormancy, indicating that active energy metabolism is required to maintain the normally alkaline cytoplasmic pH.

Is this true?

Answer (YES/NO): YES